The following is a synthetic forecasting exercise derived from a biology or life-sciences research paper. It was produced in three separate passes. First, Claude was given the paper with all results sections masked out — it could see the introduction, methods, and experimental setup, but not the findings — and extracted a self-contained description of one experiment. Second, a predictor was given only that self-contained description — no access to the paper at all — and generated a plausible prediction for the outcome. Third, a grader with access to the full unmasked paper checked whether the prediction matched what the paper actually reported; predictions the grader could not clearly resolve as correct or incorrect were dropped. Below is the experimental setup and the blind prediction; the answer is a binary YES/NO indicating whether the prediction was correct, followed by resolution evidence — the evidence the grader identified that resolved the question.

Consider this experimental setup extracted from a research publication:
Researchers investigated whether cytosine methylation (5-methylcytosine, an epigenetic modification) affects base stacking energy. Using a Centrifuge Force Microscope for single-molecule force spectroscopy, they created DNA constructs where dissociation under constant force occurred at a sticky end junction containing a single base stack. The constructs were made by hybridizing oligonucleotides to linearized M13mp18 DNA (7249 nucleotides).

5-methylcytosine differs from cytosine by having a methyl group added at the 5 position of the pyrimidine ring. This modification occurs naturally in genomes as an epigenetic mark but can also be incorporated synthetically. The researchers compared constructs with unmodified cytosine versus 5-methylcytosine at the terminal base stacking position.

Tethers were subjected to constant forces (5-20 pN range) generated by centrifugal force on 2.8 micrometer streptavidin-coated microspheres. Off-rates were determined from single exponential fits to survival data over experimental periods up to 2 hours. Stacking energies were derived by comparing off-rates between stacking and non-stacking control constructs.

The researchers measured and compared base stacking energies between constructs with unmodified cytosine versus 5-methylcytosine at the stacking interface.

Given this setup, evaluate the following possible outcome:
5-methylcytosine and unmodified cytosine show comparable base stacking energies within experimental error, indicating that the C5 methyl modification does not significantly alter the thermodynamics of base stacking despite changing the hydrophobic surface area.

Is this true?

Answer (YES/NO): YES